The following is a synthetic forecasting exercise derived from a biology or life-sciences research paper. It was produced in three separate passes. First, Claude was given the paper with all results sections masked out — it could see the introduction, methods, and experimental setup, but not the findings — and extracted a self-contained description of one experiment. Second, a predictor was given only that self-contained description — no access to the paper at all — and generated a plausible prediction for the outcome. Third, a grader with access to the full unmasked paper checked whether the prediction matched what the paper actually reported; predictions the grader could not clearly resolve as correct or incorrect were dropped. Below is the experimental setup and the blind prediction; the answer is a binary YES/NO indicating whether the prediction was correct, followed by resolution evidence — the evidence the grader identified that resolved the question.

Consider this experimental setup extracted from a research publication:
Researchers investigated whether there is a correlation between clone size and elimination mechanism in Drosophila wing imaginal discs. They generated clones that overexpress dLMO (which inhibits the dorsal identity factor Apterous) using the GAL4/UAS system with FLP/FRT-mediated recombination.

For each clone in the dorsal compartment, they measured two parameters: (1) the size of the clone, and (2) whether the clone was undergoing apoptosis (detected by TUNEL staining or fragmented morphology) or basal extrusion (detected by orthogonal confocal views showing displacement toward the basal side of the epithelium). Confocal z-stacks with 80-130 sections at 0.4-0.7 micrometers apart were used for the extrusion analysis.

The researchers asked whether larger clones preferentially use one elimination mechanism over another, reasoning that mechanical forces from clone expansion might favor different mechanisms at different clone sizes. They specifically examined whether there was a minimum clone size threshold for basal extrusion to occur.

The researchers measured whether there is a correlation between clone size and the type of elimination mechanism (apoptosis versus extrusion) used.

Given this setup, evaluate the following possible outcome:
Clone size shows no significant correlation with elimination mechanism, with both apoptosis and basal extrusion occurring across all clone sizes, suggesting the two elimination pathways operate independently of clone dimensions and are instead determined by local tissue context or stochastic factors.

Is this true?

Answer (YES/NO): YES